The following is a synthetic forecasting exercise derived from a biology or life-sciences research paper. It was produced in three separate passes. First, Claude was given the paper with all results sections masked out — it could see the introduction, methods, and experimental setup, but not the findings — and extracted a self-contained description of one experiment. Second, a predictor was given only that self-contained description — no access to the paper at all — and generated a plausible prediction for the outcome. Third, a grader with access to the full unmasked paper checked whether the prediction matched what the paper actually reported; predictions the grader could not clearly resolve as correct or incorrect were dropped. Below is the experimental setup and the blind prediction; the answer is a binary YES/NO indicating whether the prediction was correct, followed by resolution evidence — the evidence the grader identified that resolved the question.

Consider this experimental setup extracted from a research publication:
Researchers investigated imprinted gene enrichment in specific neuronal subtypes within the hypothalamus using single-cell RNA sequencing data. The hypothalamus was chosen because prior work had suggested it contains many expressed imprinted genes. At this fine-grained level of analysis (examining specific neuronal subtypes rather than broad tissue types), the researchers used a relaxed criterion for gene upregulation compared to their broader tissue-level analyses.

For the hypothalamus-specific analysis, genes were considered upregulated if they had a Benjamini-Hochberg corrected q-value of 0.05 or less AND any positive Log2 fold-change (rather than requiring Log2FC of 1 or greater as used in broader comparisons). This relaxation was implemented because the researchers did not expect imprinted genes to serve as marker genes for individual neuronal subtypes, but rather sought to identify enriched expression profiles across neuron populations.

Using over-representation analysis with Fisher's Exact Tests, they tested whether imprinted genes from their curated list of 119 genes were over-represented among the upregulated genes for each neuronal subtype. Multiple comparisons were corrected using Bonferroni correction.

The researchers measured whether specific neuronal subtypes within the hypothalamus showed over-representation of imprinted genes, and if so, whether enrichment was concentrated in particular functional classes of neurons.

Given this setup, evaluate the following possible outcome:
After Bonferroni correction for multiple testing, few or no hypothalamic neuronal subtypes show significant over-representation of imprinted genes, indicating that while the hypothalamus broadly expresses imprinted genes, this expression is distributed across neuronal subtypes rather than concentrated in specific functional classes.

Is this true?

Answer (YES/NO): NO